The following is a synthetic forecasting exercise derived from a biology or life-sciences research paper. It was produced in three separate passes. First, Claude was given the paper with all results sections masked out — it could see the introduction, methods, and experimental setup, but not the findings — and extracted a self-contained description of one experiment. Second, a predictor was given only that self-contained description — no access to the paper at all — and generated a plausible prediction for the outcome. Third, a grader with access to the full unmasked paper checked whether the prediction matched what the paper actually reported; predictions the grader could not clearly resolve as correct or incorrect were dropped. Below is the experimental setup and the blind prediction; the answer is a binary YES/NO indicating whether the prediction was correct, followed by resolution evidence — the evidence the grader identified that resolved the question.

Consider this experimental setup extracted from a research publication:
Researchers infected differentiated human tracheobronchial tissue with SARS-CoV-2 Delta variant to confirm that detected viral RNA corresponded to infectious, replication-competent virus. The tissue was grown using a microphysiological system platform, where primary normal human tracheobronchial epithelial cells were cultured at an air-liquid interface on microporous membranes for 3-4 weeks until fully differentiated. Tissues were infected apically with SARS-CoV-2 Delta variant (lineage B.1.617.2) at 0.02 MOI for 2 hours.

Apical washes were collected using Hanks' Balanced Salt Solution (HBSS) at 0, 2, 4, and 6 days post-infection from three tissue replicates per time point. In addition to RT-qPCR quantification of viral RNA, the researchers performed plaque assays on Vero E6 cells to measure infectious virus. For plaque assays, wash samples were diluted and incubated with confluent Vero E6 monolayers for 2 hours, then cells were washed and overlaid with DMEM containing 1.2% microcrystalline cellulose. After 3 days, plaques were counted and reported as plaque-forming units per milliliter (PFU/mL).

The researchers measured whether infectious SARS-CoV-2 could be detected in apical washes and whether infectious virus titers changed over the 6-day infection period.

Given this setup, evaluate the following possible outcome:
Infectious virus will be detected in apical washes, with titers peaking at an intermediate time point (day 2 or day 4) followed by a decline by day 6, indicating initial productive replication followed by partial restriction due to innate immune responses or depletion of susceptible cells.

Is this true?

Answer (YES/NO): NO